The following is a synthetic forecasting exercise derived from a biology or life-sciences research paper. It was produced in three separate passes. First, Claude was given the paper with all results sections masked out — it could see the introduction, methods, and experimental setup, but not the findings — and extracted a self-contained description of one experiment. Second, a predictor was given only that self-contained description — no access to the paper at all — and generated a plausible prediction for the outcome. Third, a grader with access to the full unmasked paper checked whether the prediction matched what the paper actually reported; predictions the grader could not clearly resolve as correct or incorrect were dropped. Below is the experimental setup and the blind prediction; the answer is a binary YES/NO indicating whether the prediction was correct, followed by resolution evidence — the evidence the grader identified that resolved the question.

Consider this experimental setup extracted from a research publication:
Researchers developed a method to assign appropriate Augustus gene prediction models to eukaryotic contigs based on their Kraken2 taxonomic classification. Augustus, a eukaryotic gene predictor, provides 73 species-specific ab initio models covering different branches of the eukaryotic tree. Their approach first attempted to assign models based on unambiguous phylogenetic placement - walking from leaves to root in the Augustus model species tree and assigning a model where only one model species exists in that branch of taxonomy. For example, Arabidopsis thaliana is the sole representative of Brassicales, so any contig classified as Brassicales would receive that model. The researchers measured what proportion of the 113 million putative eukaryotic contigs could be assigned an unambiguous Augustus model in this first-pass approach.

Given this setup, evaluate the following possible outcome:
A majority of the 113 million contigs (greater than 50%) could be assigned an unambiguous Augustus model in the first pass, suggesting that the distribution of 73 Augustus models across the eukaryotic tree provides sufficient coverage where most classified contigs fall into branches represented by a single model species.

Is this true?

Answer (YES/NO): NO